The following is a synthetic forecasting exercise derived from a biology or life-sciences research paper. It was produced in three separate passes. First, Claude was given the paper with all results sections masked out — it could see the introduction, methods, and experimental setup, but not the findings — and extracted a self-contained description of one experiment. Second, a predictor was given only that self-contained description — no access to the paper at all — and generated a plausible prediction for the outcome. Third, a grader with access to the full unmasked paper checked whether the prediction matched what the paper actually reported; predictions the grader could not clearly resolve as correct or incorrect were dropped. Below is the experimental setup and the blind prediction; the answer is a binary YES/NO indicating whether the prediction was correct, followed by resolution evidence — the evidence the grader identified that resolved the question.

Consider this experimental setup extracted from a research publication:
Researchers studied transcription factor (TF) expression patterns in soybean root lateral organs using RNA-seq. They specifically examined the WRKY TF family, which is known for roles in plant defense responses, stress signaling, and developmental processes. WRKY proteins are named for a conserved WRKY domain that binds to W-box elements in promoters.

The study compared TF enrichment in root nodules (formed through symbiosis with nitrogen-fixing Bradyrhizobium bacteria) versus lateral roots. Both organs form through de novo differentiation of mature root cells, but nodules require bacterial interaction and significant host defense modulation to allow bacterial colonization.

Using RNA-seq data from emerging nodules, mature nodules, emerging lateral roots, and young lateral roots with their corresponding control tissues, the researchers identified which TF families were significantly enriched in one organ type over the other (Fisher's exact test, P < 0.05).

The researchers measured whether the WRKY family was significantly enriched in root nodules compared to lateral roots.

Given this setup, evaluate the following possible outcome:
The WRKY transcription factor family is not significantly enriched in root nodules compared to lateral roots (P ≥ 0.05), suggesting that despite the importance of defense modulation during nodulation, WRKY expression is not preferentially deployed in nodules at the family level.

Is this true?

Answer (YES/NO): NO